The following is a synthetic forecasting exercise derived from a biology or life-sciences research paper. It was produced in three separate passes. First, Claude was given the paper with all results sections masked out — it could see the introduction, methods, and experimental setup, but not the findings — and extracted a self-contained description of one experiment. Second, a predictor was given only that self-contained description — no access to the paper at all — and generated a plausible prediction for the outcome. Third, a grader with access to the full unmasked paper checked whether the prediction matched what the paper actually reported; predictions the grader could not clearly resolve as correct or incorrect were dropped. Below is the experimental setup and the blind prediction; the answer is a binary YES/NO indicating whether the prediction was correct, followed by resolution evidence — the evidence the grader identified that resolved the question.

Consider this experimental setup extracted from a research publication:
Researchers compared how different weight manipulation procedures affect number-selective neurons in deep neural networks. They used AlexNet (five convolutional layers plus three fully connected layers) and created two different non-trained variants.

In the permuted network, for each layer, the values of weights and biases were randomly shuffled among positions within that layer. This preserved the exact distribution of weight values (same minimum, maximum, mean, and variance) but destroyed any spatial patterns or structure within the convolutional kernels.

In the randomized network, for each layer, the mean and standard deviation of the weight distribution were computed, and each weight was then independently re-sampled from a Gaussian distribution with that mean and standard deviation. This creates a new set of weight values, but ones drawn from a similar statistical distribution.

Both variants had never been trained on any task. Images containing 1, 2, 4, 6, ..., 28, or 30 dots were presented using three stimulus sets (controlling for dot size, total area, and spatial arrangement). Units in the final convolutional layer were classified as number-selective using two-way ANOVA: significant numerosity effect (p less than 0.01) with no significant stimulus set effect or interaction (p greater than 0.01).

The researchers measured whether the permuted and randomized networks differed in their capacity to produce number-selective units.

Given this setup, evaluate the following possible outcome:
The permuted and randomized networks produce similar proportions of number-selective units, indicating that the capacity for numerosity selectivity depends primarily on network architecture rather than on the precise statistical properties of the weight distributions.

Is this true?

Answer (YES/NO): NO